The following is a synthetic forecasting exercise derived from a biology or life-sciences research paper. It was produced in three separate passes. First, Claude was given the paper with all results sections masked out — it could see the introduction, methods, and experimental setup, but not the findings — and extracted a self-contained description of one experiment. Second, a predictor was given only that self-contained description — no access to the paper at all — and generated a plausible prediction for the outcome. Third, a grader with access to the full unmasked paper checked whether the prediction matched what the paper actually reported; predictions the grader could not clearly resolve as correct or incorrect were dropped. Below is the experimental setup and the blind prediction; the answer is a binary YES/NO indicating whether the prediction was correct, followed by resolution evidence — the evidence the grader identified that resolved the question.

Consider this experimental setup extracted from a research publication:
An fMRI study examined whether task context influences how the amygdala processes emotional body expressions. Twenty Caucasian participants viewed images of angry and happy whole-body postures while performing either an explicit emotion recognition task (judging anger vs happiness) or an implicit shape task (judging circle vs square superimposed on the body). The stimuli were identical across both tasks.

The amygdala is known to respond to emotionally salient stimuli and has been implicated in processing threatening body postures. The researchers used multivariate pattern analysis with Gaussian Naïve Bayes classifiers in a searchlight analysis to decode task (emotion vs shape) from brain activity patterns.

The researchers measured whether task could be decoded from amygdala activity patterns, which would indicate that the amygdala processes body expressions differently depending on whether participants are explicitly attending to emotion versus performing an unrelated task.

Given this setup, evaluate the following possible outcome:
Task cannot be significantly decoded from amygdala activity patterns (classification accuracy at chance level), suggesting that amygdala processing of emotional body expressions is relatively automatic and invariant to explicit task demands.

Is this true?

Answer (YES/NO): NO